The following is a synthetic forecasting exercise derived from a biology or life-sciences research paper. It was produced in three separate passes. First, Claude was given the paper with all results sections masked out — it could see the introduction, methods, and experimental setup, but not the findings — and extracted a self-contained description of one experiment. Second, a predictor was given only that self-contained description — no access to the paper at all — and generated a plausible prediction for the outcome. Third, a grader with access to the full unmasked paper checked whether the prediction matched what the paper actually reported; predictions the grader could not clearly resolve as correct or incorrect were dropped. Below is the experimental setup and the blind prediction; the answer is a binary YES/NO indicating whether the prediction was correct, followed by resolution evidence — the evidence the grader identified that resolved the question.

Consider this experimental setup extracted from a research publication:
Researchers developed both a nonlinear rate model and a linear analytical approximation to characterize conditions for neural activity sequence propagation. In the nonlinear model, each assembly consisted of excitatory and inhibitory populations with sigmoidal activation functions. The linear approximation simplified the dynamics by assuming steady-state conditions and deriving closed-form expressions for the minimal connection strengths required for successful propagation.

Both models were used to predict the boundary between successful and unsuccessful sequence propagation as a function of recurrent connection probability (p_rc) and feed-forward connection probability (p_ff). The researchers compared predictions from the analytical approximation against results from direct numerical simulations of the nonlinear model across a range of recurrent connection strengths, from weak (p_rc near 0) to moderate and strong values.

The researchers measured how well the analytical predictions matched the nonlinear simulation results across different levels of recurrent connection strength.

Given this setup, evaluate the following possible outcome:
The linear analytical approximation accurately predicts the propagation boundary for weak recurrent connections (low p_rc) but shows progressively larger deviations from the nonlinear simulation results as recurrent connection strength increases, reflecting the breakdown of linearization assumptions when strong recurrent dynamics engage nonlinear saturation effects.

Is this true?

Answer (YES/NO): NO